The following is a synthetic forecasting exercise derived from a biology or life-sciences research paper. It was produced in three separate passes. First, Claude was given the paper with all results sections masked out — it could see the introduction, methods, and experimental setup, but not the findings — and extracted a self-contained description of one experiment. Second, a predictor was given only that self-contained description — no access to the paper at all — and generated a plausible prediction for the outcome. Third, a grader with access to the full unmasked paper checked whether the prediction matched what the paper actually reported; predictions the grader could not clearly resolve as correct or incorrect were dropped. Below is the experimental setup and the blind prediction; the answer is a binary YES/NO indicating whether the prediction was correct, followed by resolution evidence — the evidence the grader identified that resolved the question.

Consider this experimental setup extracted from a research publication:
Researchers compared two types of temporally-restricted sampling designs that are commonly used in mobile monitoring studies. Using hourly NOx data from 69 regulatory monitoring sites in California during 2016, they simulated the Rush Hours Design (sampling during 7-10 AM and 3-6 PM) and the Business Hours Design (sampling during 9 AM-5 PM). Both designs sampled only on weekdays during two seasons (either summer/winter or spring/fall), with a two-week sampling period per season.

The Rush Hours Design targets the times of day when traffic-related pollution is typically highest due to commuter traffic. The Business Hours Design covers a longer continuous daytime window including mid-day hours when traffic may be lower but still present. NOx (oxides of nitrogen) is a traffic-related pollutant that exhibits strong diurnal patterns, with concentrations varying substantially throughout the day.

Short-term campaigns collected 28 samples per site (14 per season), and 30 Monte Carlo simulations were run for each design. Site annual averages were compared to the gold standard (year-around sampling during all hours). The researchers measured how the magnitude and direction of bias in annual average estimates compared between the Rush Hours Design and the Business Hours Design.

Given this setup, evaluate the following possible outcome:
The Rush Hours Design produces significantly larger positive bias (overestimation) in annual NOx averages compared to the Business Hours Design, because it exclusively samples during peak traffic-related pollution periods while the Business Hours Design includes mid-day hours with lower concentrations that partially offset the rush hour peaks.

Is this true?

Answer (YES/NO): NO